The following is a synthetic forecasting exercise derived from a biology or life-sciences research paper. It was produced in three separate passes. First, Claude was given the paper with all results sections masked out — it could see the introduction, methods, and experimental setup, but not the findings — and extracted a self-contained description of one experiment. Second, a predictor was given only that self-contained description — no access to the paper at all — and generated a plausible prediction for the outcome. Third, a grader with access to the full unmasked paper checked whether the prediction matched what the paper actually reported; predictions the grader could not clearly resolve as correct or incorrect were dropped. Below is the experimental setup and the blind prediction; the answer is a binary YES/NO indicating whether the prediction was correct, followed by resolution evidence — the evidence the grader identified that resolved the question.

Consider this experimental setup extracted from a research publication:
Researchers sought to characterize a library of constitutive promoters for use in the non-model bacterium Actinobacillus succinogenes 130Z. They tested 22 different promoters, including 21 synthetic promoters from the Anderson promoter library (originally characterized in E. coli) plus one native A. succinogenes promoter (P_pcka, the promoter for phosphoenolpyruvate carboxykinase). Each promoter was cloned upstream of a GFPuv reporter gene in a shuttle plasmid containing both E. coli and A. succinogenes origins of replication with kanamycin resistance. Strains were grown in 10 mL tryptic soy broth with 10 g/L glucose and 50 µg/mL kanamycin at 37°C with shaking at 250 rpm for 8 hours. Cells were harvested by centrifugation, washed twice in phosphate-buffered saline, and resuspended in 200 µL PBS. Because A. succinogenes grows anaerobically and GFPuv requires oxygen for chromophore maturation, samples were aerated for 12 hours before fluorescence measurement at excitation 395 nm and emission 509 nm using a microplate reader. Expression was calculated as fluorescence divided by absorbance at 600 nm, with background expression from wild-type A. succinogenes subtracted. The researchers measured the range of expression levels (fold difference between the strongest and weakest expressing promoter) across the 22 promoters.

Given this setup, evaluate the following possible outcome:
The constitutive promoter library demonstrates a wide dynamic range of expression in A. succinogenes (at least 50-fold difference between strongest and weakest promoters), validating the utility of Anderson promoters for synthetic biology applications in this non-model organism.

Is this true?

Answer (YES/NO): YES